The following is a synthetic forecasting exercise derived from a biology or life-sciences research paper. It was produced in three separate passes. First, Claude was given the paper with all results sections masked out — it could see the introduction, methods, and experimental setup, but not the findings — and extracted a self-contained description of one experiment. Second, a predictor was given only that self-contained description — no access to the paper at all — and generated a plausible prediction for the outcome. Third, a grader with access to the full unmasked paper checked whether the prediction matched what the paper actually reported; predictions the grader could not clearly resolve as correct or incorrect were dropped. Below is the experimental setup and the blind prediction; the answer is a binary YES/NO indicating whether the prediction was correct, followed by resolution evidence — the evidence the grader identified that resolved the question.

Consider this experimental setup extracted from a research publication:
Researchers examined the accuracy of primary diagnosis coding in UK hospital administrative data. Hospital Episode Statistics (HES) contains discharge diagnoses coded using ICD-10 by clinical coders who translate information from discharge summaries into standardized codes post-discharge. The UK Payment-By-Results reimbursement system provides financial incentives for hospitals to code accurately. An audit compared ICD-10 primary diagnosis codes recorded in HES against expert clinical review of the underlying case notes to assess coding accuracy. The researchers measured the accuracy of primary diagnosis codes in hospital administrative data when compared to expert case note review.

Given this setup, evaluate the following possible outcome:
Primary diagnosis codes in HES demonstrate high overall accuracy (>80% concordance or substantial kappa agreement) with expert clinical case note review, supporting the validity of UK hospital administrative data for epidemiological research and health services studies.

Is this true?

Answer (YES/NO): YES